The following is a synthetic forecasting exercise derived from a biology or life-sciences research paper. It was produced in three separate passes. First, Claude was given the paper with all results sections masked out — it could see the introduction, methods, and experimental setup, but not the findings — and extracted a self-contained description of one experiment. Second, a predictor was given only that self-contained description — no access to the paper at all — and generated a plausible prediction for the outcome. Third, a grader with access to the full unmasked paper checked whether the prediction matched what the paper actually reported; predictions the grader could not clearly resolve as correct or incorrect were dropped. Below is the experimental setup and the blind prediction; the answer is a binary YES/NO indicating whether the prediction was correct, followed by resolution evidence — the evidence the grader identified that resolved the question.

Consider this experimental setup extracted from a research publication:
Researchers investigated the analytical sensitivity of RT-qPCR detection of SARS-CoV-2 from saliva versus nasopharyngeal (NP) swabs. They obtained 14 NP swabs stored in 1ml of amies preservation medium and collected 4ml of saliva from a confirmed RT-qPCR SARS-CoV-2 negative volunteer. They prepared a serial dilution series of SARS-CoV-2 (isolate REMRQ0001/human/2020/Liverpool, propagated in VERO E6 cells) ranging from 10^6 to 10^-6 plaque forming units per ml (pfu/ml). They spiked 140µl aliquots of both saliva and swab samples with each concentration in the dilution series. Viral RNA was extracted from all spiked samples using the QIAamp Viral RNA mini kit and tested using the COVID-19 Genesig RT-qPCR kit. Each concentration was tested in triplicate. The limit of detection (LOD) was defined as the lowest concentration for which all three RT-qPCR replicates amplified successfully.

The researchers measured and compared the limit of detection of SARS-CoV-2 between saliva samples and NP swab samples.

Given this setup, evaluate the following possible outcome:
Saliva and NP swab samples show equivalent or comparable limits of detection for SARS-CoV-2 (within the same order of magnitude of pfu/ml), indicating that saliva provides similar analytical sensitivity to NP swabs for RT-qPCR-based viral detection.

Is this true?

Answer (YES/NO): NO